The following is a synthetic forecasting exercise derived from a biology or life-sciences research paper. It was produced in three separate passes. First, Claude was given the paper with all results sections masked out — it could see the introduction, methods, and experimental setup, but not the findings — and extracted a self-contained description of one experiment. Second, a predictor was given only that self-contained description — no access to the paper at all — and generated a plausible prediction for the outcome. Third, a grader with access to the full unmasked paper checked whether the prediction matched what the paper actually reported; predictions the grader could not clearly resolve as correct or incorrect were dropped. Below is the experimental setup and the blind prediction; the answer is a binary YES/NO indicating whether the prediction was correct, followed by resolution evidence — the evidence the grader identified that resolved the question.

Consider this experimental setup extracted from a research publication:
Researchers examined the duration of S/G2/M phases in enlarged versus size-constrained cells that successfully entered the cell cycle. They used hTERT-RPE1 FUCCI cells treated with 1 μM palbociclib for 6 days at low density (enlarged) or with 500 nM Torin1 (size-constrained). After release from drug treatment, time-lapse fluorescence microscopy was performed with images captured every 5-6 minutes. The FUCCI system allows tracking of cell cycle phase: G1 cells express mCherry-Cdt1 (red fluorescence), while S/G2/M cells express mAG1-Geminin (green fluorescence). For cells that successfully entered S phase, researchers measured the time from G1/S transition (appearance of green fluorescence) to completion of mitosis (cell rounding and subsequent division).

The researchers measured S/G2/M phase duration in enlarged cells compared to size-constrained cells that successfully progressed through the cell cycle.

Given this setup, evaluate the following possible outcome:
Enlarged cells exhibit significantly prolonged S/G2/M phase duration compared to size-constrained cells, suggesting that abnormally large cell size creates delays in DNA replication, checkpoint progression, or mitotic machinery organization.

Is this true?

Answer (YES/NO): YES